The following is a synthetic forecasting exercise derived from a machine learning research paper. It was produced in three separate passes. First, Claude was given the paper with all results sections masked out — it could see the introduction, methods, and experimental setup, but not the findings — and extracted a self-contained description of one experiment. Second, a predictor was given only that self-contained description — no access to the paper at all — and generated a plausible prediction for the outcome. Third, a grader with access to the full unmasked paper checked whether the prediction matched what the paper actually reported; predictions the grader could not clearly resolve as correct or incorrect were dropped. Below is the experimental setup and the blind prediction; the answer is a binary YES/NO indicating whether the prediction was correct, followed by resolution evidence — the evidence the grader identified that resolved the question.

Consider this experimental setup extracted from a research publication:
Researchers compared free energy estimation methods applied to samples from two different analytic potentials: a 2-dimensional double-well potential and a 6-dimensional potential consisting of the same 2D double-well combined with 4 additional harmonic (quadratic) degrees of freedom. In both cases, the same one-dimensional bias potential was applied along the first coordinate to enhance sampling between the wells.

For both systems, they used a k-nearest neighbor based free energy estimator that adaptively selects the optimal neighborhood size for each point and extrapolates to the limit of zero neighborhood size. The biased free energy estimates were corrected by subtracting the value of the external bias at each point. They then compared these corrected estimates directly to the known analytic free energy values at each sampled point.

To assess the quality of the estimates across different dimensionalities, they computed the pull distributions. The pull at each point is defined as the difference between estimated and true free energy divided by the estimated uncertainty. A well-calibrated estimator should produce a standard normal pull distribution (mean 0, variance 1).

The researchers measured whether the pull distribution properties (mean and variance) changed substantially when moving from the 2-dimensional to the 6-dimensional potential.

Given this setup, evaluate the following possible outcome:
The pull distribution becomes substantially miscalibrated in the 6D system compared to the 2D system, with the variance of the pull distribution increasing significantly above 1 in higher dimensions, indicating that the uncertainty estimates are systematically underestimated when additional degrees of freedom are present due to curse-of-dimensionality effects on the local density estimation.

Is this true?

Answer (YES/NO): NO